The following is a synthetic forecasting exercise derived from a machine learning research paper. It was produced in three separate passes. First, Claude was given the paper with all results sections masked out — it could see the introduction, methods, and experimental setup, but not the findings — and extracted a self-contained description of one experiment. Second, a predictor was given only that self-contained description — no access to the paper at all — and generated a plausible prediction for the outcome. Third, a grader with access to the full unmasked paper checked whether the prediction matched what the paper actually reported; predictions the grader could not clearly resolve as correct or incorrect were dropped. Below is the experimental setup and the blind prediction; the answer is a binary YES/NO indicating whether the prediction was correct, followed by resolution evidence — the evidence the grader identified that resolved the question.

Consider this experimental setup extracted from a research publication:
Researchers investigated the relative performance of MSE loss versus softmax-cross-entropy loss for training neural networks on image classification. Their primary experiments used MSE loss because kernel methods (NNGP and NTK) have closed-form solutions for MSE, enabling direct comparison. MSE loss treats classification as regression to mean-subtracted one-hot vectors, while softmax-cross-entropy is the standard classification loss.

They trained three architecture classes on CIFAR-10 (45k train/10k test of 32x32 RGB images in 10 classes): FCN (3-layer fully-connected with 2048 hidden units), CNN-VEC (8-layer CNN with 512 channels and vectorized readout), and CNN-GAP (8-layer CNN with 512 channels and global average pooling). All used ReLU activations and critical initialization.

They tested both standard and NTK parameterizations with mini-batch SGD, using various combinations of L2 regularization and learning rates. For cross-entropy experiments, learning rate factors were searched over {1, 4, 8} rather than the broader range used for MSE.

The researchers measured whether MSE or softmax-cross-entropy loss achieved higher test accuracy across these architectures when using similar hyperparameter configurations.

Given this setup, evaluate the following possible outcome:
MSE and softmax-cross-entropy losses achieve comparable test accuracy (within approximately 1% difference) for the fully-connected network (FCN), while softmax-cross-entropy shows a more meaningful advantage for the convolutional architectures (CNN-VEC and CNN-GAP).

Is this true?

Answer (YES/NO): NO